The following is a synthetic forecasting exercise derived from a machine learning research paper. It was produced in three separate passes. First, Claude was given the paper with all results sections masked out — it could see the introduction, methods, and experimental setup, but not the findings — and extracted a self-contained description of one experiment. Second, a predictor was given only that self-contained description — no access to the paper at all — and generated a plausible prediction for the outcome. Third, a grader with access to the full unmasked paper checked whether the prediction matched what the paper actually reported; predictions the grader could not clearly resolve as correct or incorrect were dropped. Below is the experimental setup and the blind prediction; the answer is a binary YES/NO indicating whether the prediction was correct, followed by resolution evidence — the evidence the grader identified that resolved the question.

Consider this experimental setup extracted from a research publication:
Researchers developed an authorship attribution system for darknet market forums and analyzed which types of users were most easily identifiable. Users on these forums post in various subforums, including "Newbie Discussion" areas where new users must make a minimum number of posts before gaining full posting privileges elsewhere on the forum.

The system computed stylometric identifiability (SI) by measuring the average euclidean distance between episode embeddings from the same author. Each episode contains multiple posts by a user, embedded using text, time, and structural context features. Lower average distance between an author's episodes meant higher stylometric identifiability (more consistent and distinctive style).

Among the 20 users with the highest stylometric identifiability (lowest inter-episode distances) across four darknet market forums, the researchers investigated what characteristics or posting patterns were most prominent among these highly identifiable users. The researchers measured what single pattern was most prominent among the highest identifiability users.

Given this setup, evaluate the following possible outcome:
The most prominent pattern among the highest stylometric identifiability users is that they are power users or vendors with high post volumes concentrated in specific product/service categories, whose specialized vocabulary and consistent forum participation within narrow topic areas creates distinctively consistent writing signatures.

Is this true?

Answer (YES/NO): NO